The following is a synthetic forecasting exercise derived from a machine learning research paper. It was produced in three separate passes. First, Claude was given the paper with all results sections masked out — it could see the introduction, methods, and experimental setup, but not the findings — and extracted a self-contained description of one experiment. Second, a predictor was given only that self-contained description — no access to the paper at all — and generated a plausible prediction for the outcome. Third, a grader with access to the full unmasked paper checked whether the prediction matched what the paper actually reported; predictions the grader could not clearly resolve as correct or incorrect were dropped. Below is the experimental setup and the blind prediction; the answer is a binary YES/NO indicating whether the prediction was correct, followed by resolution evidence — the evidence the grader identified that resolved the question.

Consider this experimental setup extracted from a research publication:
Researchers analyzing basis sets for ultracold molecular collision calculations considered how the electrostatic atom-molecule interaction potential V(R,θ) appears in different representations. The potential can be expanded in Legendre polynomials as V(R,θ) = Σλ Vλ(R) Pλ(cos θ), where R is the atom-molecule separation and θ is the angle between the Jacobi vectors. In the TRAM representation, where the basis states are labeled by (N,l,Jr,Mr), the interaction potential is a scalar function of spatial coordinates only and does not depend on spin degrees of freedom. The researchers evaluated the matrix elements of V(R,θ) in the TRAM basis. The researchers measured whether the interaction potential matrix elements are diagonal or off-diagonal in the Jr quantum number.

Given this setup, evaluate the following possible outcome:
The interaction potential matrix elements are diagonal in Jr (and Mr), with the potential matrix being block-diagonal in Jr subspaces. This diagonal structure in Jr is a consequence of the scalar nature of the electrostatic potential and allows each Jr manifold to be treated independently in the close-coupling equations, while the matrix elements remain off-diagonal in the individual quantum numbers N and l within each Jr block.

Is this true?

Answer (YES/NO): YES